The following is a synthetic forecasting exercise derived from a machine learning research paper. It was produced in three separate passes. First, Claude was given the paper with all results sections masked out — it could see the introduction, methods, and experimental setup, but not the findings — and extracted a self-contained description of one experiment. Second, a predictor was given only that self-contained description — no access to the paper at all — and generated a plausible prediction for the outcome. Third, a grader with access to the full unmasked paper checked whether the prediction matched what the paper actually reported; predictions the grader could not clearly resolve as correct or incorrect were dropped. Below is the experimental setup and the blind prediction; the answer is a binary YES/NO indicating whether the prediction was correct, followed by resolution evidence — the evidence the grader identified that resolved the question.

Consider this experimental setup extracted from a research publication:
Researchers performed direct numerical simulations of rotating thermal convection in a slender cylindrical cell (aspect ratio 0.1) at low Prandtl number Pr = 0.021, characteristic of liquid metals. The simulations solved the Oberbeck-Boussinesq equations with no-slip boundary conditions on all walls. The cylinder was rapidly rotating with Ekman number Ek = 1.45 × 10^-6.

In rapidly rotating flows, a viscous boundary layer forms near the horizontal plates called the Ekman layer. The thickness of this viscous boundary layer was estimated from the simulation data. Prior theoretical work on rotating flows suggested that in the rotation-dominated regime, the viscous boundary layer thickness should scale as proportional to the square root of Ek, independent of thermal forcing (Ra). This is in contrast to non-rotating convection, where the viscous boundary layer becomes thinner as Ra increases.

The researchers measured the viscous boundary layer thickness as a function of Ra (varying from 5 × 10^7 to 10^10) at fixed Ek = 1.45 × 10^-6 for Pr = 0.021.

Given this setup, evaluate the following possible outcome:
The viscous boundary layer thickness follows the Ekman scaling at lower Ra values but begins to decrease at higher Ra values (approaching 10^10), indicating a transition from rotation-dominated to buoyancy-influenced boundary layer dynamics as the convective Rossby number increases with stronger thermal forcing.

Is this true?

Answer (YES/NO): YES